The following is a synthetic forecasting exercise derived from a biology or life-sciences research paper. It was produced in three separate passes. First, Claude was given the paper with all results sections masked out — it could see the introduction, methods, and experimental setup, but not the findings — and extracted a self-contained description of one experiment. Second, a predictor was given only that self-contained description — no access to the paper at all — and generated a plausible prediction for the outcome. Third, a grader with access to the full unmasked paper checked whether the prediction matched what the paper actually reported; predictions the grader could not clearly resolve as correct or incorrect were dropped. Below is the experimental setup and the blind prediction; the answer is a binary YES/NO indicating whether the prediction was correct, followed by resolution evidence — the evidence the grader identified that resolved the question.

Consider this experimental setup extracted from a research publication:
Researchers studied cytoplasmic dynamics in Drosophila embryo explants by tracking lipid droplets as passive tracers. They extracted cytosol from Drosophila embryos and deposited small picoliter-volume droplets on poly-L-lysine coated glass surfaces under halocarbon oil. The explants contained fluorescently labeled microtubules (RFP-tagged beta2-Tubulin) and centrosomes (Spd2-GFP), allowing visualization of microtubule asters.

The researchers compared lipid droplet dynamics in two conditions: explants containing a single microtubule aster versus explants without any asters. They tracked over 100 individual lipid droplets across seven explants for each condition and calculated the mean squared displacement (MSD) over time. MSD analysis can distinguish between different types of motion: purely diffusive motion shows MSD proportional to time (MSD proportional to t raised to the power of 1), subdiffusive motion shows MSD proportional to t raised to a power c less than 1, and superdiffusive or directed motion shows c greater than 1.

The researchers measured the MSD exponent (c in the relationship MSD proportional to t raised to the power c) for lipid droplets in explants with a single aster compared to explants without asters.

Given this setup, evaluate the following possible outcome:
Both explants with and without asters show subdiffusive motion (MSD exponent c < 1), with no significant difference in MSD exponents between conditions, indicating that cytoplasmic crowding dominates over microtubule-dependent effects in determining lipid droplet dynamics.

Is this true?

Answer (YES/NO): NO